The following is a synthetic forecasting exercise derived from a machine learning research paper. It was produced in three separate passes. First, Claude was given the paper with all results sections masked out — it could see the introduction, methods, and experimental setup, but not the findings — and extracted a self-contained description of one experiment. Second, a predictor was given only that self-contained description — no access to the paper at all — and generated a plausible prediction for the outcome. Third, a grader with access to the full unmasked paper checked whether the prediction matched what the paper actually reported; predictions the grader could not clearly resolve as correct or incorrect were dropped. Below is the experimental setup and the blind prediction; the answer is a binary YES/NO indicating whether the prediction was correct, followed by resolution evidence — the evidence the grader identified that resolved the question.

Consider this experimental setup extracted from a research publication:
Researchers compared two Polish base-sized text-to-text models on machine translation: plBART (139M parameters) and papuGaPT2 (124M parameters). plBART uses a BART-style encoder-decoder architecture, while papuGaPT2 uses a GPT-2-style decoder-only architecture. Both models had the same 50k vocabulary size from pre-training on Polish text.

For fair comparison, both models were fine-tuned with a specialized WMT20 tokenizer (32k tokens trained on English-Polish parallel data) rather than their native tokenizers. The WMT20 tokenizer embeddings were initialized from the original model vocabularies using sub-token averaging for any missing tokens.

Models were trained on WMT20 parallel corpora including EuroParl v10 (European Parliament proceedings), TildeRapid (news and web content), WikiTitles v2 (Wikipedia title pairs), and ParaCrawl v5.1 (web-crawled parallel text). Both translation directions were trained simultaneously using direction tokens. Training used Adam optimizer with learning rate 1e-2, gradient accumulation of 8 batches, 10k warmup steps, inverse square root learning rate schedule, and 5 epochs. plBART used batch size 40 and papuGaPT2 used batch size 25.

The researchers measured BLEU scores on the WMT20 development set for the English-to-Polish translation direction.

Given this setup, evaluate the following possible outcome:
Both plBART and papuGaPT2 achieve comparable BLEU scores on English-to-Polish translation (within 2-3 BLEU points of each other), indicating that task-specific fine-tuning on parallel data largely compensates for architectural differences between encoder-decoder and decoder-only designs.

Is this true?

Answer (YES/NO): YES